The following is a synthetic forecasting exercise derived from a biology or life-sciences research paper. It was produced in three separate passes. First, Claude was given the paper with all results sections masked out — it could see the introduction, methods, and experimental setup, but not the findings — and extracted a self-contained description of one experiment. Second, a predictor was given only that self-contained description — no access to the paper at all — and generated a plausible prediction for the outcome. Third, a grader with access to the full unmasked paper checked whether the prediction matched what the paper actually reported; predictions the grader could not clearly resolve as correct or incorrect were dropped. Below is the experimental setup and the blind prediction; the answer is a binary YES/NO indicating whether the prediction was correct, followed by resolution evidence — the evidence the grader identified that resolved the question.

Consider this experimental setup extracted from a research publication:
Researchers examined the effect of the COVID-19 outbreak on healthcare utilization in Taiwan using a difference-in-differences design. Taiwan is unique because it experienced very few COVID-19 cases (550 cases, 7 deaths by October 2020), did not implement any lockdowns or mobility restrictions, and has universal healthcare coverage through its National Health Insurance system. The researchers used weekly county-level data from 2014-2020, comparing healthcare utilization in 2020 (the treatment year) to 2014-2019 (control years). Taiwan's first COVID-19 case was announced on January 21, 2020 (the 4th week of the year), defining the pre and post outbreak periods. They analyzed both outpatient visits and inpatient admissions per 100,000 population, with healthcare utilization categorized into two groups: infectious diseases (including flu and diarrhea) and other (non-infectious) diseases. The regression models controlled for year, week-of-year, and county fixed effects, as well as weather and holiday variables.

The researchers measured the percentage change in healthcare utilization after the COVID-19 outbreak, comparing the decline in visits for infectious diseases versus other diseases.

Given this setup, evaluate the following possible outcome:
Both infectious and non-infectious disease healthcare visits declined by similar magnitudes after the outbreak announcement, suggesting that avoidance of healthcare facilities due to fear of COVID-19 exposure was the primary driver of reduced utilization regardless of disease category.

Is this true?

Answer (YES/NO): NO